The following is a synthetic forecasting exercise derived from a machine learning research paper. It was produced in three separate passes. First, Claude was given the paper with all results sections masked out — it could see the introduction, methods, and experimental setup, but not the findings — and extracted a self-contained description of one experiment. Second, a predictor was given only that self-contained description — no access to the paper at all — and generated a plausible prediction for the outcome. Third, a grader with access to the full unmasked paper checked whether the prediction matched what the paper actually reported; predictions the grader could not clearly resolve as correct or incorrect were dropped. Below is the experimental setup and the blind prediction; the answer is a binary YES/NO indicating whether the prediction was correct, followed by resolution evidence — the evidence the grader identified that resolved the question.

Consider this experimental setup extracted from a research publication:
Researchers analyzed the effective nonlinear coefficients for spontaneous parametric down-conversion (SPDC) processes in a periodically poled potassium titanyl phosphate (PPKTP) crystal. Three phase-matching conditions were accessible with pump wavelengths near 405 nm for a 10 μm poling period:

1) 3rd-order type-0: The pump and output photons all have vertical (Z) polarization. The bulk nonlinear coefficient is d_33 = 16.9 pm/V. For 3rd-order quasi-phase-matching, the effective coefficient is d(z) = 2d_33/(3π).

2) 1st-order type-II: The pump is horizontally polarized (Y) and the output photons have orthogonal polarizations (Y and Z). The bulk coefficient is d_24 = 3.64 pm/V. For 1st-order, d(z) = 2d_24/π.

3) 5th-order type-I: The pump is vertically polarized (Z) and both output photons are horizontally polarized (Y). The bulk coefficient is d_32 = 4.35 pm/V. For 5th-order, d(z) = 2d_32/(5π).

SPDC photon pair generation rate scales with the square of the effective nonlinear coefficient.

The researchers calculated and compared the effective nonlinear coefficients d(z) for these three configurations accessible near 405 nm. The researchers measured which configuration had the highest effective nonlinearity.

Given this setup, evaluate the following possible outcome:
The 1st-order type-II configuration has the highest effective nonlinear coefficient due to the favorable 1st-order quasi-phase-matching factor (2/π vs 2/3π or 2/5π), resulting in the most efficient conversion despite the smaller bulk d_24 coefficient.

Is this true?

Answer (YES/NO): NO